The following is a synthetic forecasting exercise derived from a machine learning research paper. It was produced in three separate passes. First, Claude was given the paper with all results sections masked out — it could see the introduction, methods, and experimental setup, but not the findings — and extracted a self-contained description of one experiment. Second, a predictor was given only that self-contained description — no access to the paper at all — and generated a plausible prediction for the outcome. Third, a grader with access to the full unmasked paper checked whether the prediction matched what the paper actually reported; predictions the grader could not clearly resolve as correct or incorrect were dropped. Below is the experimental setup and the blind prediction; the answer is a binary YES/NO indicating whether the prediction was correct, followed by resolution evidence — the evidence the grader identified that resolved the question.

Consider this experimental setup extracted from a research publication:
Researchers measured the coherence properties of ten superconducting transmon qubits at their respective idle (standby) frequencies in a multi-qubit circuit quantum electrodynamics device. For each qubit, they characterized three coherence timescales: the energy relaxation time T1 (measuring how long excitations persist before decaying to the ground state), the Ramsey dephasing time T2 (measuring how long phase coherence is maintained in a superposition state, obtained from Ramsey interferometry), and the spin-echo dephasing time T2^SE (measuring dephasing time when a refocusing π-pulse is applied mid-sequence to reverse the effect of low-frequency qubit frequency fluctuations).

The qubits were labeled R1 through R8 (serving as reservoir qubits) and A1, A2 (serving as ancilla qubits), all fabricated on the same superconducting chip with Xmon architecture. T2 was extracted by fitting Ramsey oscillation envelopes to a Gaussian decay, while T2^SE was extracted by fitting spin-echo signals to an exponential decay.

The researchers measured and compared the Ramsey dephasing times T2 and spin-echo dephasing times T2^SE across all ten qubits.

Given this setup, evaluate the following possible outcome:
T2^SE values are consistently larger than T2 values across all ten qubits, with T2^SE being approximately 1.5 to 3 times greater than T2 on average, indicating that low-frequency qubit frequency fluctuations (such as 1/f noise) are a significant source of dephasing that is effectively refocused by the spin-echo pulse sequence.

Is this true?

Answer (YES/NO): NO